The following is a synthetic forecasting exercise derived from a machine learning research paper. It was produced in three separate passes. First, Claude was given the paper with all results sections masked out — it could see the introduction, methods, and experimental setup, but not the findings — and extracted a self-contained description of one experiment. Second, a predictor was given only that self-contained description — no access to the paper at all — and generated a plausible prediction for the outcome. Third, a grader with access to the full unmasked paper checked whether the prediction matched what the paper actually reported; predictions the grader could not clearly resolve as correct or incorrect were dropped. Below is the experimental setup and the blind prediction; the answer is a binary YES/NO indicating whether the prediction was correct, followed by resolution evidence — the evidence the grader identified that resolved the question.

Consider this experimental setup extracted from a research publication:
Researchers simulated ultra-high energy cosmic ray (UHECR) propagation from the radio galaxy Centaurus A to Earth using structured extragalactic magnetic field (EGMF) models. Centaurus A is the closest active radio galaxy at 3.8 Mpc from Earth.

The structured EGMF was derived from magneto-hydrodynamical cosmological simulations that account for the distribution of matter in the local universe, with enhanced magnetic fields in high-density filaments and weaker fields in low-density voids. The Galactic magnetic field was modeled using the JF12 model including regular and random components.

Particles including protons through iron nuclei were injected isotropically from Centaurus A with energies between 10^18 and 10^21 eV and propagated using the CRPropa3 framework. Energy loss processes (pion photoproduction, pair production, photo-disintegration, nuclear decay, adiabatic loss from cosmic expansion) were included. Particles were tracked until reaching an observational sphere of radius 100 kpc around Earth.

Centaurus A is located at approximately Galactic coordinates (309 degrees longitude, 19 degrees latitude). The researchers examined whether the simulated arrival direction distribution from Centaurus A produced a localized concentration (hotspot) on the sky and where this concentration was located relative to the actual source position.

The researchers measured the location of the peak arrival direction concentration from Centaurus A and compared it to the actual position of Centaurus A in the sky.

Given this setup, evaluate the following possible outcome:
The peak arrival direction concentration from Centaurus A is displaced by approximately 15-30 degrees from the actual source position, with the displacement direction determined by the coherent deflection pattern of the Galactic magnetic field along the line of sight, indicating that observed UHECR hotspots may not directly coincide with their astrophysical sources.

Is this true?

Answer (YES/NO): NO